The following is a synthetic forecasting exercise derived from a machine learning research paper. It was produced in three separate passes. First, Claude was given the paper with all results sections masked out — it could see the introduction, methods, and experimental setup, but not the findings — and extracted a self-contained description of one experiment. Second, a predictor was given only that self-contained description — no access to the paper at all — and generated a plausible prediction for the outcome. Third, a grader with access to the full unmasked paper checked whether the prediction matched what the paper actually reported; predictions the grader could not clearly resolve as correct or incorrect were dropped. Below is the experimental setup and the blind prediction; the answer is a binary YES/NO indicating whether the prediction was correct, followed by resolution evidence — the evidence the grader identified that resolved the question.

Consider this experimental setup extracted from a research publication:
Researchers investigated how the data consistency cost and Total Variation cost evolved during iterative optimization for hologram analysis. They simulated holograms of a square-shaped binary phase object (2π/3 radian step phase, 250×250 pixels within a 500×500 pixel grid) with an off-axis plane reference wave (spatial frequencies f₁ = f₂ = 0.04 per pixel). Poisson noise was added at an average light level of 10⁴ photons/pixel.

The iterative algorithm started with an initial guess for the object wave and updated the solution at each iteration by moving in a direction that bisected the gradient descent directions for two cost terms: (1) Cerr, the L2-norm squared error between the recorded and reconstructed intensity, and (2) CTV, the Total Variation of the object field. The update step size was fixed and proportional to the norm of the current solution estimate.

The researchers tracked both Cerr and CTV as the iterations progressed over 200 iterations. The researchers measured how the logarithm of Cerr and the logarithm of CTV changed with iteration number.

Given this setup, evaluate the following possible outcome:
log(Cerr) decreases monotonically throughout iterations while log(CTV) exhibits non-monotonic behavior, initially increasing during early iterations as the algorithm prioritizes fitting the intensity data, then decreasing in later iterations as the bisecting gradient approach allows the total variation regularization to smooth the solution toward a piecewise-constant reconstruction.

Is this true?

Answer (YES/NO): NO